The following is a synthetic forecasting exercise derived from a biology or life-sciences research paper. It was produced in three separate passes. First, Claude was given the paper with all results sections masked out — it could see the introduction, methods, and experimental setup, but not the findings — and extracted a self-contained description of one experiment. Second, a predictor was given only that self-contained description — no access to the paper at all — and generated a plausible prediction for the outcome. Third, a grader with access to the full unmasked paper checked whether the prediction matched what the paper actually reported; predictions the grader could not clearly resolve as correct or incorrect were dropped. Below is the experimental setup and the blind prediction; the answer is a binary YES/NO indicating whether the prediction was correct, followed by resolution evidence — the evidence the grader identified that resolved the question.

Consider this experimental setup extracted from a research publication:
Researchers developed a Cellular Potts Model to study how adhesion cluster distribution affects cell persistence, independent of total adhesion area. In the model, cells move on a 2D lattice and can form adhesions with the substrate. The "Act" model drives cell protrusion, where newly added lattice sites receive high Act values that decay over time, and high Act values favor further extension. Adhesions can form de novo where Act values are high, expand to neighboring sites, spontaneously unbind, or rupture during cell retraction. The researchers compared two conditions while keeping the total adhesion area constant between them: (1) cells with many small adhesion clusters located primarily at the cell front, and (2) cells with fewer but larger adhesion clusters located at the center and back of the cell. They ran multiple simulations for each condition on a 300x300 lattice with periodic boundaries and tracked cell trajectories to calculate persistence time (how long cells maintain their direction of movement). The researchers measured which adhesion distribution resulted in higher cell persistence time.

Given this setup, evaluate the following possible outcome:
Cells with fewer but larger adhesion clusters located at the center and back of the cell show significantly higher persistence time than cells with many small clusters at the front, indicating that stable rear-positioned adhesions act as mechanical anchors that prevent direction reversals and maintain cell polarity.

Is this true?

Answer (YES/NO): NO